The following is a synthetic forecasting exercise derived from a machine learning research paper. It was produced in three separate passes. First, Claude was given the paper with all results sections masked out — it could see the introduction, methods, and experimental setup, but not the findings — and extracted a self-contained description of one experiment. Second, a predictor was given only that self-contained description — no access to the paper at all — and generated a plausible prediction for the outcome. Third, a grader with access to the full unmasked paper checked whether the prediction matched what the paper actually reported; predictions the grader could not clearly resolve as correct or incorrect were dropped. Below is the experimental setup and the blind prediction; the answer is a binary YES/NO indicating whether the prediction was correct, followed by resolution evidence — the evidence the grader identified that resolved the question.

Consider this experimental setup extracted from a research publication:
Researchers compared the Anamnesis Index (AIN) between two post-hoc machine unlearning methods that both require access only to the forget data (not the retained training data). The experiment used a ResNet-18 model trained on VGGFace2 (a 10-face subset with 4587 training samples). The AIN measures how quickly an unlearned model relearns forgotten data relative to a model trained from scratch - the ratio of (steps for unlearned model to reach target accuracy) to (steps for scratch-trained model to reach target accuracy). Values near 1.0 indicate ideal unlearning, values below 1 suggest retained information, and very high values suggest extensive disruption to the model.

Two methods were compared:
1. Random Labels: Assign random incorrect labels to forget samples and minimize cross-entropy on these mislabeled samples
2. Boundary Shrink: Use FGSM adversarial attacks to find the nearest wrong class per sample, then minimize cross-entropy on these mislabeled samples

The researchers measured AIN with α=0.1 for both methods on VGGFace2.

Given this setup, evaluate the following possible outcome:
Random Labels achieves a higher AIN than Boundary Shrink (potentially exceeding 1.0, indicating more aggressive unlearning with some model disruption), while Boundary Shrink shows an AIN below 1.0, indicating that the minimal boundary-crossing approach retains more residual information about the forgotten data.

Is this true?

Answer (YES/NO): NO